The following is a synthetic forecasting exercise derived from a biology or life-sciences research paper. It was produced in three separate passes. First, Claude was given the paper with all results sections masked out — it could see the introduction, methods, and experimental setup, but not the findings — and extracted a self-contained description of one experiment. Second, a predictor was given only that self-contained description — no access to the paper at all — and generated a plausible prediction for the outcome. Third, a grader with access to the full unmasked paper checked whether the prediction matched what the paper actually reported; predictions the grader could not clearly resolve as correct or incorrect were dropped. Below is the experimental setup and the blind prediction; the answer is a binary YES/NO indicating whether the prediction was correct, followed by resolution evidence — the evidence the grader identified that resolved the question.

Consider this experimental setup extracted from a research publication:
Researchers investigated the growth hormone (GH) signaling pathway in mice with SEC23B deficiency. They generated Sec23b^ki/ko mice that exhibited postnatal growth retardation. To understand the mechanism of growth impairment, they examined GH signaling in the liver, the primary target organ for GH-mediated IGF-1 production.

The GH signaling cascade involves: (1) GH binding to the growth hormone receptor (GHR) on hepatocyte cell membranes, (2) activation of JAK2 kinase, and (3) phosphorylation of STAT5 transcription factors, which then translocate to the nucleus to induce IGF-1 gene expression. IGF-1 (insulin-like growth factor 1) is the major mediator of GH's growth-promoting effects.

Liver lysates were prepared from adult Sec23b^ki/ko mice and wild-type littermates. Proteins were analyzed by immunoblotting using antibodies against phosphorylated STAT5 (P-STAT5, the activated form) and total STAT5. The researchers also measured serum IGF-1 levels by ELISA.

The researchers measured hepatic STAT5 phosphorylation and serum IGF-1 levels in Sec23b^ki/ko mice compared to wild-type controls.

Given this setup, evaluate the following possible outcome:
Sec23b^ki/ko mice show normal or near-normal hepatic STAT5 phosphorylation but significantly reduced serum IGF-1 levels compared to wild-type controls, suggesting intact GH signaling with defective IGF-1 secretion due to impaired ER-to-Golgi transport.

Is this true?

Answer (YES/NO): NO